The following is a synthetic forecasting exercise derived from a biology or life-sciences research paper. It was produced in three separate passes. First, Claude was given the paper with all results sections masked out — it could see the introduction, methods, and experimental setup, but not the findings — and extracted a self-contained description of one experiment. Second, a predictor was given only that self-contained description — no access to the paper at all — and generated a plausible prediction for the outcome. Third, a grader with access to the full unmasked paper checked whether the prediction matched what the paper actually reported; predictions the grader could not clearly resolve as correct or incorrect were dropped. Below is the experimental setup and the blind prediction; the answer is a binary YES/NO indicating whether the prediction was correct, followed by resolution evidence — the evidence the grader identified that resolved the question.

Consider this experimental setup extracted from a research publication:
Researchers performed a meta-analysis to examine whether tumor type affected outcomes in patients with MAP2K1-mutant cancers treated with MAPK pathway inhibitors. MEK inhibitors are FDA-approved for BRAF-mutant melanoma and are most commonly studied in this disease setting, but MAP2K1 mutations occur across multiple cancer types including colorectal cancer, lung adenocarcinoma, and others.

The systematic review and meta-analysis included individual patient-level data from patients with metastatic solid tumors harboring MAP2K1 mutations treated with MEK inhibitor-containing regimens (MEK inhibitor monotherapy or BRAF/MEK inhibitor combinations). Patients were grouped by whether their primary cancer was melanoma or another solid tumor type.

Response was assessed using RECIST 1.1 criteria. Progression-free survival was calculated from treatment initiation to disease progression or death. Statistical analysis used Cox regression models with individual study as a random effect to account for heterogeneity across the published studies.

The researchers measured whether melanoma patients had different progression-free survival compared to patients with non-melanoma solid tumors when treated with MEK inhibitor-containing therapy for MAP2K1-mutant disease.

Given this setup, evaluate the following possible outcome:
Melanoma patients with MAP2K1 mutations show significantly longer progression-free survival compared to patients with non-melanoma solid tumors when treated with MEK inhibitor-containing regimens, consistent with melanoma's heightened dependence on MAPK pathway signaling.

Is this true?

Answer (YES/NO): NO